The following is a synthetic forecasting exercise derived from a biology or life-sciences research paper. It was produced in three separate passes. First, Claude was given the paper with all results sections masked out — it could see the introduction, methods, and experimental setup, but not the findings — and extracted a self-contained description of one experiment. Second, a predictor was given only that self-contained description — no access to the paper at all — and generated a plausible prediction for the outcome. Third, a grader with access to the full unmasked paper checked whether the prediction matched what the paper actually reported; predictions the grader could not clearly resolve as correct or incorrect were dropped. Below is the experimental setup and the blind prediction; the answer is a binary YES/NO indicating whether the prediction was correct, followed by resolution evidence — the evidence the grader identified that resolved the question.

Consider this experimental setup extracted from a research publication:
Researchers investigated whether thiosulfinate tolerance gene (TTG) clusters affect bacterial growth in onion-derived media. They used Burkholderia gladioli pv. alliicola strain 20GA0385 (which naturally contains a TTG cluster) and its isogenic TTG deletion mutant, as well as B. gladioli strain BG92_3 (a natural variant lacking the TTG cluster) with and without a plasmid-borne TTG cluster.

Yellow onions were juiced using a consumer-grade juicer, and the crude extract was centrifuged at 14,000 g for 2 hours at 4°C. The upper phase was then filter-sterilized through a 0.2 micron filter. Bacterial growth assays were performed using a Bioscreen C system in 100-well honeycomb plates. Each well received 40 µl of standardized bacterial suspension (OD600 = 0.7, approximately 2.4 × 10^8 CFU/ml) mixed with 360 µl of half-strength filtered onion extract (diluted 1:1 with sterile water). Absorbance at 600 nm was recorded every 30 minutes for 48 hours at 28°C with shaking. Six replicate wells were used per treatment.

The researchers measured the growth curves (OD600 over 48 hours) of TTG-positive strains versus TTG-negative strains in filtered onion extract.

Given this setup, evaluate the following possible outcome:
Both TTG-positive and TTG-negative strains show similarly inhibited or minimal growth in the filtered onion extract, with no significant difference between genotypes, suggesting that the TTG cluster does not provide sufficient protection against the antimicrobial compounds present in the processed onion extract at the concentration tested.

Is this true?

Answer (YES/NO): NO